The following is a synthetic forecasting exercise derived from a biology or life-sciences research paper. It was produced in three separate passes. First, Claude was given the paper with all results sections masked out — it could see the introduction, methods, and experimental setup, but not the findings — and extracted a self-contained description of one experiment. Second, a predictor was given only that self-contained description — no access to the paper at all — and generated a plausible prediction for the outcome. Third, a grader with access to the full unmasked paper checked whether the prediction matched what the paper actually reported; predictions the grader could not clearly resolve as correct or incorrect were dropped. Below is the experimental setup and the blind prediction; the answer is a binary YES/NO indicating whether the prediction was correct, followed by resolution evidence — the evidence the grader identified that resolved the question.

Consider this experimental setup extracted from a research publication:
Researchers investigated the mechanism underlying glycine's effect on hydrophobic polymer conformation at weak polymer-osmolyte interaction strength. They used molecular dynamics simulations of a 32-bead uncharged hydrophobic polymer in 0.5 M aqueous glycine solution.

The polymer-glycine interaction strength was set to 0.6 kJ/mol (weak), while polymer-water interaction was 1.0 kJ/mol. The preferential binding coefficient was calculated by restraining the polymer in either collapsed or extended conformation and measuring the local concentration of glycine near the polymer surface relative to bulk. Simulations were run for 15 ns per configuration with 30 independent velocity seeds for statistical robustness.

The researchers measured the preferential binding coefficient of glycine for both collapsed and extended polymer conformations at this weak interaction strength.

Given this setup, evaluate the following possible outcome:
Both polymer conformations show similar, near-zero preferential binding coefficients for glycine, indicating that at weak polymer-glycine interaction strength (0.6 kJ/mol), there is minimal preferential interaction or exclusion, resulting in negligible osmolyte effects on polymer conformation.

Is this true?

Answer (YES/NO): NO